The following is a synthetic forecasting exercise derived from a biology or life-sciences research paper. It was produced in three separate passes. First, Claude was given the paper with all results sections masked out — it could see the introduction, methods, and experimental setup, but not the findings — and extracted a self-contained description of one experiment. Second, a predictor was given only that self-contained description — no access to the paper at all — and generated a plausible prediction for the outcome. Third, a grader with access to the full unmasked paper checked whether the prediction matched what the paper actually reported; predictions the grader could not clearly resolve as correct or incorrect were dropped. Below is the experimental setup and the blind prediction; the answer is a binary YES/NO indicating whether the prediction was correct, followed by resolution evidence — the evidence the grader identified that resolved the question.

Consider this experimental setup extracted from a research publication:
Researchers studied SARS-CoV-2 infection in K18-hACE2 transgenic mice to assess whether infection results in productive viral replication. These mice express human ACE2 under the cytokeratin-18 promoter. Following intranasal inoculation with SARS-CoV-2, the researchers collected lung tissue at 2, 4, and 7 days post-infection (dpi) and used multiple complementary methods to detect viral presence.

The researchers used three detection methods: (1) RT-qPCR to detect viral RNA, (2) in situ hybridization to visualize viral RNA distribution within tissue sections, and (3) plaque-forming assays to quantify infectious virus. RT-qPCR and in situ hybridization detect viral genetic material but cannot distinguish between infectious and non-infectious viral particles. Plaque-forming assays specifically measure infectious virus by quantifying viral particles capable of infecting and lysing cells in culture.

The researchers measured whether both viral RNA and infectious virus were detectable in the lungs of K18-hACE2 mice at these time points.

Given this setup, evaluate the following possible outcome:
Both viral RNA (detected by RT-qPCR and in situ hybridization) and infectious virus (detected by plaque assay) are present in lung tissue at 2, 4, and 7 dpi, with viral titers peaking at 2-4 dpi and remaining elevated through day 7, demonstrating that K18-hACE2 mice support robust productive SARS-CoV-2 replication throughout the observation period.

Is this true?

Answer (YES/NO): YES